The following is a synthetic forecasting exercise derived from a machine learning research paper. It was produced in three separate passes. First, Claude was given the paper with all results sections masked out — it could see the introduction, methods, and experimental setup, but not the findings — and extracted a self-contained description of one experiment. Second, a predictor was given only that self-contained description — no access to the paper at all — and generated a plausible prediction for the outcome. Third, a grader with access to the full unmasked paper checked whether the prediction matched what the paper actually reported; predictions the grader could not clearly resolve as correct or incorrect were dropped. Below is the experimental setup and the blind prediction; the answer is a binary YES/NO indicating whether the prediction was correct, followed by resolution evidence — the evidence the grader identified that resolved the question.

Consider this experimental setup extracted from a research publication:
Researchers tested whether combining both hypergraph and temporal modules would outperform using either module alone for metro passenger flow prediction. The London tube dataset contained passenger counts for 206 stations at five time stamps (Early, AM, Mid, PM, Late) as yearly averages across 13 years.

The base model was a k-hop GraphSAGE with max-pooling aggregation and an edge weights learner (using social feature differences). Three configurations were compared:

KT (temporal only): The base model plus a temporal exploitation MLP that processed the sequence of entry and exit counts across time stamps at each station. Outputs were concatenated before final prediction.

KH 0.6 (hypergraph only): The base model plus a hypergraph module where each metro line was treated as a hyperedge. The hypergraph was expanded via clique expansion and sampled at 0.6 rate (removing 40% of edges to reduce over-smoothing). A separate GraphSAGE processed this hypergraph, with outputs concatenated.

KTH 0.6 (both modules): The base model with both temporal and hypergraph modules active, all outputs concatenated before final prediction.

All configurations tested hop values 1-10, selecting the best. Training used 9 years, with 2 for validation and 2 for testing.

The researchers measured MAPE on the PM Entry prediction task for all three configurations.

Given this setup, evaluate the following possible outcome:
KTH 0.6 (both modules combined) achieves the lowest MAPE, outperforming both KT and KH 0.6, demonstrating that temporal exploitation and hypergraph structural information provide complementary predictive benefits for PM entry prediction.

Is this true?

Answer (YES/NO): NO